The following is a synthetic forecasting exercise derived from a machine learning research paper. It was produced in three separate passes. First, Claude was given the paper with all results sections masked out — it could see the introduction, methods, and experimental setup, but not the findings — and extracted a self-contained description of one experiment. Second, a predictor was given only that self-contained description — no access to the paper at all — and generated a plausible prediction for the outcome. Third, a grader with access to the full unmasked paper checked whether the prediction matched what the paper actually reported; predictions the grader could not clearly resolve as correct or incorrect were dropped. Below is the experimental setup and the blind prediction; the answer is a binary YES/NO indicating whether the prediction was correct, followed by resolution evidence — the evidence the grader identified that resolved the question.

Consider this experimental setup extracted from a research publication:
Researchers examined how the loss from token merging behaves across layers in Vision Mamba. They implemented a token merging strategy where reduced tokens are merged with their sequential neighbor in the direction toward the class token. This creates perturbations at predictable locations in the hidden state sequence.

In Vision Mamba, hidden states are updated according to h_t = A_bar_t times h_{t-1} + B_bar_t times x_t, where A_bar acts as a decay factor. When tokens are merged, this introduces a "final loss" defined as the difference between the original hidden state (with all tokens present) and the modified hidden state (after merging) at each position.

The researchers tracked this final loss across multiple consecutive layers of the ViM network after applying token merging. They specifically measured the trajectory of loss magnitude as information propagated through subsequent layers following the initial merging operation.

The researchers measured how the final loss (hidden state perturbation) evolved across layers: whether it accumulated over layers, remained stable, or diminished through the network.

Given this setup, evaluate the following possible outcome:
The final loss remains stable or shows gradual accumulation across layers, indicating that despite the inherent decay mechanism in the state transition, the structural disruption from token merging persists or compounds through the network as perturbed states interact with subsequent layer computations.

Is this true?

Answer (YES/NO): NO